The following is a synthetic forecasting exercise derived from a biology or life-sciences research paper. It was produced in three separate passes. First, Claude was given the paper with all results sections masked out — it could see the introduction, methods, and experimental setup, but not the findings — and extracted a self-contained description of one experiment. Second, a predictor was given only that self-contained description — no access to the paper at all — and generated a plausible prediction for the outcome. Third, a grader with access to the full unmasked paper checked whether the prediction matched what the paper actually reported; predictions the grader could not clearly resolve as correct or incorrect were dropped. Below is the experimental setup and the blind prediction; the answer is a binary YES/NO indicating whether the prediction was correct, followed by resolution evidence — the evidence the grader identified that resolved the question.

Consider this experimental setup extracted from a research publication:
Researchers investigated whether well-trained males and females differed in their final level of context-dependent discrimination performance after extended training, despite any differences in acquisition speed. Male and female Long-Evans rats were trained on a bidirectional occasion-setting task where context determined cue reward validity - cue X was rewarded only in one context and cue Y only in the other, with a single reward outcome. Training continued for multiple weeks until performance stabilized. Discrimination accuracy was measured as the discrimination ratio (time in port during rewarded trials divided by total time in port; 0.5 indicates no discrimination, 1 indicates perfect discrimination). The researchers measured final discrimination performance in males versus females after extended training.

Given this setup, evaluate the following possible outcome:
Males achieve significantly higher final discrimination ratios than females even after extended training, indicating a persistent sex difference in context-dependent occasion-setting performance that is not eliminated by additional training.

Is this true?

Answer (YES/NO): NO